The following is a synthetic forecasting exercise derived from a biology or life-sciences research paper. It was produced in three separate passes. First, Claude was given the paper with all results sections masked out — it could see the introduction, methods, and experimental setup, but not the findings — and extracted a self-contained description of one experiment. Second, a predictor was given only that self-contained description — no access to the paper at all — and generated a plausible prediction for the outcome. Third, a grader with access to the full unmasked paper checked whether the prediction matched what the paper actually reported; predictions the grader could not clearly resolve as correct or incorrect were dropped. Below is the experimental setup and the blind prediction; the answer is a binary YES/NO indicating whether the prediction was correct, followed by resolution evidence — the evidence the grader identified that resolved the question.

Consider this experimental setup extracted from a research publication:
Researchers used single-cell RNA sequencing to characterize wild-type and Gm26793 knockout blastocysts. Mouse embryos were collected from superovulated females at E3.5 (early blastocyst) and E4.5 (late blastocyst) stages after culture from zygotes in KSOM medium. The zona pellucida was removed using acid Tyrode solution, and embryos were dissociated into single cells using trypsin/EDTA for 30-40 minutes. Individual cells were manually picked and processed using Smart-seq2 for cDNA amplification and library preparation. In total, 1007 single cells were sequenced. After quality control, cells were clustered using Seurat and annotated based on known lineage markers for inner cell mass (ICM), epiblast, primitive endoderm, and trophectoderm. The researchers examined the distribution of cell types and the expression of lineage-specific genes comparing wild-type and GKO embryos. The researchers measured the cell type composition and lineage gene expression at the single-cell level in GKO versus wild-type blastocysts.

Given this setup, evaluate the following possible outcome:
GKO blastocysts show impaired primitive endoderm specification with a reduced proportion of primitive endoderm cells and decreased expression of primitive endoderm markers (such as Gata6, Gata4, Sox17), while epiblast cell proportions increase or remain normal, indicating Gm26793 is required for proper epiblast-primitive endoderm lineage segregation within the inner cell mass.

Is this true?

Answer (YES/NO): NO